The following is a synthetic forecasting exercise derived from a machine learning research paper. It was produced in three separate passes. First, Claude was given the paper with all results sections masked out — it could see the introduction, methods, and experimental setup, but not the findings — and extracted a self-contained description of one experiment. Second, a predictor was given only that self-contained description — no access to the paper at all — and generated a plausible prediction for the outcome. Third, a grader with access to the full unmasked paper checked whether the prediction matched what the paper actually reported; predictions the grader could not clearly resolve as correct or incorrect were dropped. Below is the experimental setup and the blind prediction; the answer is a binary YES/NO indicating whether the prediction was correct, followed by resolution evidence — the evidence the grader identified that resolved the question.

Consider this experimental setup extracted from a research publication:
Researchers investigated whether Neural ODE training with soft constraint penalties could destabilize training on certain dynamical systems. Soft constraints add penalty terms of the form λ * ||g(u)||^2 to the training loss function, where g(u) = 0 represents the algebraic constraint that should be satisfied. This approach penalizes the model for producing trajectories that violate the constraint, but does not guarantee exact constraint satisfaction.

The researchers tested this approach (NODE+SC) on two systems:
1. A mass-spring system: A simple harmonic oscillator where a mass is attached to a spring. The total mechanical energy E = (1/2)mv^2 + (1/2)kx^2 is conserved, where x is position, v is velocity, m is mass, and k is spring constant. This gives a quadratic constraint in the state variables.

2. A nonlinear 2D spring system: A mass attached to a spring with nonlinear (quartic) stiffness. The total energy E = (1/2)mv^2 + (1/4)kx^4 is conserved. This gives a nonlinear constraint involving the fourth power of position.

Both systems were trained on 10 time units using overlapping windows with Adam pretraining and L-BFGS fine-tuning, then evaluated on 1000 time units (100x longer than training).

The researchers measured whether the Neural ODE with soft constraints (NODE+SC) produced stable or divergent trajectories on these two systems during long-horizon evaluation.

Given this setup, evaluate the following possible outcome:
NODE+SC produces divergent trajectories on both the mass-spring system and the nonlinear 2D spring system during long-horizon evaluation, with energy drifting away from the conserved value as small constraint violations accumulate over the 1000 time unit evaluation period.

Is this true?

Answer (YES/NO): YES